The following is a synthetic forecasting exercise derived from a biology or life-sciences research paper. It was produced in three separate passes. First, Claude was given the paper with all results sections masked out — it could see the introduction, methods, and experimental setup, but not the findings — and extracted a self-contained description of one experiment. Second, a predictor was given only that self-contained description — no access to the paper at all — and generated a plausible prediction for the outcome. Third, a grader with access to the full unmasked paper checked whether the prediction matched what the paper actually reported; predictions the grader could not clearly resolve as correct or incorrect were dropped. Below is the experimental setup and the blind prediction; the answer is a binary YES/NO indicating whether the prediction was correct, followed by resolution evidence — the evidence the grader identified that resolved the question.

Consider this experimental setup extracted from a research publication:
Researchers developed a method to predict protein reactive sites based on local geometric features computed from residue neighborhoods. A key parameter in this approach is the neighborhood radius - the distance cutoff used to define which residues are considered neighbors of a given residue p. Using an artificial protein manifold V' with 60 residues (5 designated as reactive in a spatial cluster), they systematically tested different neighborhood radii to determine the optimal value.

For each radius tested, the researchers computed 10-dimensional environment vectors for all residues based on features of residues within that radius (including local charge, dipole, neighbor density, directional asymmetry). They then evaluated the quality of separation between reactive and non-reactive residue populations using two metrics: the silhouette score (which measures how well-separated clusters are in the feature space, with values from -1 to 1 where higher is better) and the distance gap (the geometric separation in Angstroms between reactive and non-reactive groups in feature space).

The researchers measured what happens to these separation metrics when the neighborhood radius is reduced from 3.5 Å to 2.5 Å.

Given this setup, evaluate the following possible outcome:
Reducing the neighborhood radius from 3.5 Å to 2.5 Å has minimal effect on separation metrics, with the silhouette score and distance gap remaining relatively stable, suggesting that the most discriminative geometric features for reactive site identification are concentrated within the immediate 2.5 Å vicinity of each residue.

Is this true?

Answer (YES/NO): NO